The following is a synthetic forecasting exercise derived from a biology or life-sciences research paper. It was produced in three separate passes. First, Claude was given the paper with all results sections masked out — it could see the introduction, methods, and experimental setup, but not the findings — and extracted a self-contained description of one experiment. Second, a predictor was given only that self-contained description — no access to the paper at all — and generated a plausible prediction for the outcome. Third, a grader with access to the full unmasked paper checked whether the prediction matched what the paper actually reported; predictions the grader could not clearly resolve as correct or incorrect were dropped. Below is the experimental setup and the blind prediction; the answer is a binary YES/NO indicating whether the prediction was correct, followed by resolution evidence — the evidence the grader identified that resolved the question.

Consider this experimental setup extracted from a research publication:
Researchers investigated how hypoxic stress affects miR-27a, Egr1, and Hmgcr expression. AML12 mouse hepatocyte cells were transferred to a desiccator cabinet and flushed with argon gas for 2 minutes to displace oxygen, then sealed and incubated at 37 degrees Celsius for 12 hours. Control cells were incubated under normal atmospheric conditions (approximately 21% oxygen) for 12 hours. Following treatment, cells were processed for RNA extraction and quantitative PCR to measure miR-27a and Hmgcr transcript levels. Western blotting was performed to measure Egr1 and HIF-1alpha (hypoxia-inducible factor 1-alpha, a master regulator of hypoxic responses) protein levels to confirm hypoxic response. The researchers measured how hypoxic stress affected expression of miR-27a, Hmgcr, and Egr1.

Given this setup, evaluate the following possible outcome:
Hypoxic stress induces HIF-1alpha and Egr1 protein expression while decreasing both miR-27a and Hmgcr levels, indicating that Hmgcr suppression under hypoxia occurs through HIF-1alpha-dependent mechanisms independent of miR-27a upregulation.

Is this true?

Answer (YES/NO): NO